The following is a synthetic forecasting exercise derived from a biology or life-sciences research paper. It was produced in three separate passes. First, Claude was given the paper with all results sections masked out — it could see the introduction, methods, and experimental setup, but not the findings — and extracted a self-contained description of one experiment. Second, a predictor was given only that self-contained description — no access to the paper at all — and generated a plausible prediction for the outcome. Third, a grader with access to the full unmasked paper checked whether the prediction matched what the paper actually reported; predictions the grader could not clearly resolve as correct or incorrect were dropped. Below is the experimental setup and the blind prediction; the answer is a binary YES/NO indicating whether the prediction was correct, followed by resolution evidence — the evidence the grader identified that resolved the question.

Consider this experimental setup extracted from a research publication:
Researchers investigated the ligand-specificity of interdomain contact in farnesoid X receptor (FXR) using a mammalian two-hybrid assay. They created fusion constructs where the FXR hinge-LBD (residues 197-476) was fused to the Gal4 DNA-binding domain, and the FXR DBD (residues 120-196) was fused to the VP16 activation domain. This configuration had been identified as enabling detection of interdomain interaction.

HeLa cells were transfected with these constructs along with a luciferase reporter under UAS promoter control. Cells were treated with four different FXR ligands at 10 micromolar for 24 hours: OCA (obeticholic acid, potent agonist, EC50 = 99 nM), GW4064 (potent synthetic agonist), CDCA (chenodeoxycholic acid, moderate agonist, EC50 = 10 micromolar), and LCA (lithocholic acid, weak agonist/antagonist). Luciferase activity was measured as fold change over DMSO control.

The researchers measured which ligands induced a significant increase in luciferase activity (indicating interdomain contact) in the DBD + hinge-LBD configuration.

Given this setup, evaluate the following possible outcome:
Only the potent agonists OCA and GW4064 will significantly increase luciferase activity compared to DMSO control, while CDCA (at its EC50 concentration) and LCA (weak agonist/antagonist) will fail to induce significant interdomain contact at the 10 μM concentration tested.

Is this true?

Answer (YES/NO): YES